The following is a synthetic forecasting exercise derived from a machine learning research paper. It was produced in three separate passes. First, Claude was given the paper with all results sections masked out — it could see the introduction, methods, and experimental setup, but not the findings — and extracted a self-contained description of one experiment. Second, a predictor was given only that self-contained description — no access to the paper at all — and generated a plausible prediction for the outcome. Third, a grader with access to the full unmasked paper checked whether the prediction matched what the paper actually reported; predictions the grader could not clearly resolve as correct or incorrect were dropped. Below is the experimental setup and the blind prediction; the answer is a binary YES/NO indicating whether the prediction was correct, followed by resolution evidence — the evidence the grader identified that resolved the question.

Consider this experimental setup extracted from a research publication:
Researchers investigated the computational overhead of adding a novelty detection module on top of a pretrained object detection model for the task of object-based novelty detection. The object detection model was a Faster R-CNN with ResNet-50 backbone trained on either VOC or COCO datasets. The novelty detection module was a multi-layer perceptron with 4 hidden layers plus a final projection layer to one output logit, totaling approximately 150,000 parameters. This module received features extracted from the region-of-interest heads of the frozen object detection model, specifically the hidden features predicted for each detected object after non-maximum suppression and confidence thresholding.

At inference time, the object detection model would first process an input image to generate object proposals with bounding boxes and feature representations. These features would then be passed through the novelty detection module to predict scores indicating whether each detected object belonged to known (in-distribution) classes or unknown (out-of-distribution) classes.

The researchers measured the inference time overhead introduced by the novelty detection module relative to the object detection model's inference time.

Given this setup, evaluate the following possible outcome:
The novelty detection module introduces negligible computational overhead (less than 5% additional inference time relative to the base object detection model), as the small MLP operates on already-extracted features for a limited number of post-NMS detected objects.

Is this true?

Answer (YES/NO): YES